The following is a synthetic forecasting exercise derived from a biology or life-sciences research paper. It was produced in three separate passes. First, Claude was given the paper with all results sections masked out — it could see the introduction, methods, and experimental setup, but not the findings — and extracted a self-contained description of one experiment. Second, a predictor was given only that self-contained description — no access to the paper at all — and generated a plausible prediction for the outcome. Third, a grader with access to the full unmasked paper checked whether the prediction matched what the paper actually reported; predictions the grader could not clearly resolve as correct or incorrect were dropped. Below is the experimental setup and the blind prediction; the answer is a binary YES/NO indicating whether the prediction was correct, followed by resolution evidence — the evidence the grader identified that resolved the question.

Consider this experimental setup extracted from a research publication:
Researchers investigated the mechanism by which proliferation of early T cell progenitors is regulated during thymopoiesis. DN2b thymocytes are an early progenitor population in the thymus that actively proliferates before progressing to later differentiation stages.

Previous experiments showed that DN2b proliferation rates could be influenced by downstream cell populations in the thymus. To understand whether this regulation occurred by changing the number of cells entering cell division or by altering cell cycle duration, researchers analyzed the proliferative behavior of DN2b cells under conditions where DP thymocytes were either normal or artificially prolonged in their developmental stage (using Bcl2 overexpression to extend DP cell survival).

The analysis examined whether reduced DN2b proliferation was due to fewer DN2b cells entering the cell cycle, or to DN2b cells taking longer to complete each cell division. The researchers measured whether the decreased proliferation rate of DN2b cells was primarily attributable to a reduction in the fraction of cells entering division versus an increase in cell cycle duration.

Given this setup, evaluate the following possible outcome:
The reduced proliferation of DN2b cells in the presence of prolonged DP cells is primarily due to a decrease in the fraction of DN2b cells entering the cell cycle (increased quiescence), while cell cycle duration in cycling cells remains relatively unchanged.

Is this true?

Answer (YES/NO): NO